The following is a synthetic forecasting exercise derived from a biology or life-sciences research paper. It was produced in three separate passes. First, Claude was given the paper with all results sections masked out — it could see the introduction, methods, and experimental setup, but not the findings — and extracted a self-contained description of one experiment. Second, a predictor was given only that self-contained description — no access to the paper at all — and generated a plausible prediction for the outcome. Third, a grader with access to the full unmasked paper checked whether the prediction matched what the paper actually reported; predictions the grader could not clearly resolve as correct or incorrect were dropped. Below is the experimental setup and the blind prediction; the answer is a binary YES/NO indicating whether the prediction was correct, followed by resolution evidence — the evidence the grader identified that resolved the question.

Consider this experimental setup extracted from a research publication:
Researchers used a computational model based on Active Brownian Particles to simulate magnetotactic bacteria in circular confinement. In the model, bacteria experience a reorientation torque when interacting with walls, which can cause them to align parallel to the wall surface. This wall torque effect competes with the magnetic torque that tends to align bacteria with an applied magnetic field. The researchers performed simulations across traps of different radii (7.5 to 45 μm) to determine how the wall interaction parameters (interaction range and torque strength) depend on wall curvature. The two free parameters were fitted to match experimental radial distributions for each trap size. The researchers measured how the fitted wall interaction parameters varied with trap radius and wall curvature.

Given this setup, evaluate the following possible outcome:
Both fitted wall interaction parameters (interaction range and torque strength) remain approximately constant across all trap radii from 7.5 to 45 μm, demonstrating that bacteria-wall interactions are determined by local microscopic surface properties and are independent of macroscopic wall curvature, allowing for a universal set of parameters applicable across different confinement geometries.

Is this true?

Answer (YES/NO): NO